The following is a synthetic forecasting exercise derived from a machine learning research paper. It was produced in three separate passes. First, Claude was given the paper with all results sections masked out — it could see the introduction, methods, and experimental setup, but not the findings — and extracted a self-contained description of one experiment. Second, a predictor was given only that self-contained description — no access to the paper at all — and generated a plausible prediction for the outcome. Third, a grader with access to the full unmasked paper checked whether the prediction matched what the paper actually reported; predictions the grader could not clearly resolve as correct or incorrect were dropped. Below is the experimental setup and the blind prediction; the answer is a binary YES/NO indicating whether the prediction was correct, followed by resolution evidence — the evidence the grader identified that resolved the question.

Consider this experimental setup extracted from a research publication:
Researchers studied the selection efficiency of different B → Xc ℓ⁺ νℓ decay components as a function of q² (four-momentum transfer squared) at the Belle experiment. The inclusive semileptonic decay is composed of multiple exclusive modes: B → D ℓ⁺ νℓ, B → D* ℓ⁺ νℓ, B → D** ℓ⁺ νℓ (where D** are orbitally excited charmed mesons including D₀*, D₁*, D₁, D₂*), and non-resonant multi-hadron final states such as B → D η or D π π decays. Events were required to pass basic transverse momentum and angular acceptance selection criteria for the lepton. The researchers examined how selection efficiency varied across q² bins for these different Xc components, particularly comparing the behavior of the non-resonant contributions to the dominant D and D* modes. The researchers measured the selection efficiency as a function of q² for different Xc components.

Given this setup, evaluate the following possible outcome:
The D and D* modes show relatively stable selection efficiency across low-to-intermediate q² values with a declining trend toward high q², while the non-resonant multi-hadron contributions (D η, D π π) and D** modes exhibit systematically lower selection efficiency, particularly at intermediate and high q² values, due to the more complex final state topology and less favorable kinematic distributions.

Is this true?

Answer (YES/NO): NO